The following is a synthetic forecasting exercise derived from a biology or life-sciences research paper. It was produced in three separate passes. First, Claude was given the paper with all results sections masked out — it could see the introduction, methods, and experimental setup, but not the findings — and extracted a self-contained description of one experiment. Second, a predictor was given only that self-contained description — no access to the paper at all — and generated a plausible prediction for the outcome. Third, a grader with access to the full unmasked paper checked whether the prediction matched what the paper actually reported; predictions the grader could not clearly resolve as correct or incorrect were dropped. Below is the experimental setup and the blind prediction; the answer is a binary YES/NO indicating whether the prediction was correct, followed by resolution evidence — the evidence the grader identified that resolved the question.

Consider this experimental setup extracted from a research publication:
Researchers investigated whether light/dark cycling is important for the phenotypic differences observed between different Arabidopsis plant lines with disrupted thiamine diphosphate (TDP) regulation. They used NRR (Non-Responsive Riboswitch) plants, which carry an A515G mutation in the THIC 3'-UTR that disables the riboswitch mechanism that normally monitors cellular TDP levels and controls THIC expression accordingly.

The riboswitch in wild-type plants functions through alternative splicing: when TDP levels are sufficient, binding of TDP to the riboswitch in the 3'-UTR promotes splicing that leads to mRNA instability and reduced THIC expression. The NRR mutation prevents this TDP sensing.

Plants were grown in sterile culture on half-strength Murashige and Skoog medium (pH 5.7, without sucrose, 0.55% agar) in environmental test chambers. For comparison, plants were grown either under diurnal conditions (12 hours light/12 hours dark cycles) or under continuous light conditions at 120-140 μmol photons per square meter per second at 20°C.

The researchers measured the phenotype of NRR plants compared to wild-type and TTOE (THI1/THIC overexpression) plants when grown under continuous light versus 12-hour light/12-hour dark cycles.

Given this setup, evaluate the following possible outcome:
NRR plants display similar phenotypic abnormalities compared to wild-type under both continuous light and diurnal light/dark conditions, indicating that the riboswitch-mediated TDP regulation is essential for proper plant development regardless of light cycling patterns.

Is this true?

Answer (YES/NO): NO